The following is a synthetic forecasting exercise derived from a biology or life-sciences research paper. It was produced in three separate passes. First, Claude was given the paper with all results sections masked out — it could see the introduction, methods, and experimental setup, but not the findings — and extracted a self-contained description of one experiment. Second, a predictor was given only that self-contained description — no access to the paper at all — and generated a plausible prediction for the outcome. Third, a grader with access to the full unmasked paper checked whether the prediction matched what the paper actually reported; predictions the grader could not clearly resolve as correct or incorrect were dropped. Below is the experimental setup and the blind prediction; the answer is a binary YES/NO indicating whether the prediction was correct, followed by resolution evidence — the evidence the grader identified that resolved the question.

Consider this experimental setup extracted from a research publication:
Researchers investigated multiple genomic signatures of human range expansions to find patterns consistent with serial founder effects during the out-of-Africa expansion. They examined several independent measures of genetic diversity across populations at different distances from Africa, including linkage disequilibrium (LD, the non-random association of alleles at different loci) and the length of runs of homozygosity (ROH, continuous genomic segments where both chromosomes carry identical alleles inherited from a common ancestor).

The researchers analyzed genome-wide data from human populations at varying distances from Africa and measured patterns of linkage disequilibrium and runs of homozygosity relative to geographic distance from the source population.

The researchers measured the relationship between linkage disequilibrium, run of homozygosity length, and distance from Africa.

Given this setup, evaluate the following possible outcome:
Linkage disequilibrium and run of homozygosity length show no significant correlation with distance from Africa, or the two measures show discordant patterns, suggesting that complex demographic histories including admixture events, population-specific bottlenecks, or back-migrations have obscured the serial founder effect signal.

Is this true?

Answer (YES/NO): NO